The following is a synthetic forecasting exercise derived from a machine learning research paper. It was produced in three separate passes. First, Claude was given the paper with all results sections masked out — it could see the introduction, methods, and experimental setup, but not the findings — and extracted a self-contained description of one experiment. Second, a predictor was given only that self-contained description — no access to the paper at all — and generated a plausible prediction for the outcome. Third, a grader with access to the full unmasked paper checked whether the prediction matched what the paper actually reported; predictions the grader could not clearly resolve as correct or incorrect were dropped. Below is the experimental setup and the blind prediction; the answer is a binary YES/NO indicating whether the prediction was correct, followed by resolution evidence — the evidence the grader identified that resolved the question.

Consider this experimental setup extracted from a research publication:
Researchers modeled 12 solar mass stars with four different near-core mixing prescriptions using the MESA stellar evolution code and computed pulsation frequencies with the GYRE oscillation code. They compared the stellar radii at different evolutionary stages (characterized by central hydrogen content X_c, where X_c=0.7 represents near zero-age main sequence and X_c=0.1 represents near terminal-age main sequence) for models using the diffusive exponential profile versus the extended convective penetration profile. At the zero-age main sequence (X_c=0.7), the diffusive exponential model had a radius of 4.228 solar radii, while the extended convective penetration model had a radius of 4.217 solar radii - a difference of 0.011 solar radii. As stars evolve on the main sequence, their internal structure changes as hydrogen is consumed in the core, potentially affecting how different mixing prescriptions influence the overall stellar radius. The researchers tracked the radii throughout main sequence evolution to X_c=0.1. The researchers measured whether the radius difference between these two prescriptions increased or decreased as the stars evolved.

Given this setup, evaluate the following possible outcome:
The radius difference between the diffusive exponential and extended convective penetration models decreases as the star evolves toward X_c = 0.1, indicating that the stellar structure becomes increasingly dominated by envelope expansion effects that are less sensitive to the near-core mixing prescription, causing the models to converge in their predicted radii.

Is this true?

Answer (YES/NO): NO